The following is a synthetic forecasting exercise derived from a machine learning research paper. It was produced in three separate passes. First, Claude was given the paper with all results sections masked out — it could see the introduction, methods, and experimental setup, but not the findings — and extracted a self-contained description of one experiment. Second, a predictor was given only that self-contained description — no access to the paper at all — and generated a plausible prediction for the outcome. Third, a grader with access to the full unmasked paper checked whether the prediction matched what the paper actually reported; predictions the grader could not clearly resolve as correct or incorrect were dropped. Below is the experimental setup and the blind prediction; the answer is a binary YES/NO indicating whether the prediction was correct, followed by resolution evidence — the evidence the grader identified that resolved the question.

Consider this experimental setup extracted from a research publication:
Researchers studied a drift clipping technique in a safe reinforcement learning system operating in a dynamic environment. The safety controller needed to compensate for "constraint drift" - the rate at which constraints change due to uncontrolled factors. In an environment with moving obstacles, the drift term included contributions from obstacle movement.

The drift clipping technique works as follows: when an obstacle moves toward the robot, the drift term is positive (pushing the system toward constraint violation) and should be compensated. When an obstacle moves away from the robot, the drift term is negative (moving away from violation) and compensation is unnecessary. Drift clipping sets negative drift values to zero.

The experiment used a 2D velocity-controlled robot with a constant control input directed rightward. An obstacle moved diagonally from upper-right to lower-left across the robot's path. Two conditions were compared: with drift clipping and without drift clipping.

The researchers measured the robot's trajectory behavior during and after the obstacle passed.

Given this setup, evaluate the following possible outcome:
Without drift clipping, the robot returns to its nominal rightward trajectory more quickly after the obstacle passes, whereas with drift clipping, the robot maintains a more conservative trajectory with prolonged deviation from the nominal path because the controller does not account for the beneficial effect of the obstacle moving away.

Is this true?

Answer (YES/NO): NO